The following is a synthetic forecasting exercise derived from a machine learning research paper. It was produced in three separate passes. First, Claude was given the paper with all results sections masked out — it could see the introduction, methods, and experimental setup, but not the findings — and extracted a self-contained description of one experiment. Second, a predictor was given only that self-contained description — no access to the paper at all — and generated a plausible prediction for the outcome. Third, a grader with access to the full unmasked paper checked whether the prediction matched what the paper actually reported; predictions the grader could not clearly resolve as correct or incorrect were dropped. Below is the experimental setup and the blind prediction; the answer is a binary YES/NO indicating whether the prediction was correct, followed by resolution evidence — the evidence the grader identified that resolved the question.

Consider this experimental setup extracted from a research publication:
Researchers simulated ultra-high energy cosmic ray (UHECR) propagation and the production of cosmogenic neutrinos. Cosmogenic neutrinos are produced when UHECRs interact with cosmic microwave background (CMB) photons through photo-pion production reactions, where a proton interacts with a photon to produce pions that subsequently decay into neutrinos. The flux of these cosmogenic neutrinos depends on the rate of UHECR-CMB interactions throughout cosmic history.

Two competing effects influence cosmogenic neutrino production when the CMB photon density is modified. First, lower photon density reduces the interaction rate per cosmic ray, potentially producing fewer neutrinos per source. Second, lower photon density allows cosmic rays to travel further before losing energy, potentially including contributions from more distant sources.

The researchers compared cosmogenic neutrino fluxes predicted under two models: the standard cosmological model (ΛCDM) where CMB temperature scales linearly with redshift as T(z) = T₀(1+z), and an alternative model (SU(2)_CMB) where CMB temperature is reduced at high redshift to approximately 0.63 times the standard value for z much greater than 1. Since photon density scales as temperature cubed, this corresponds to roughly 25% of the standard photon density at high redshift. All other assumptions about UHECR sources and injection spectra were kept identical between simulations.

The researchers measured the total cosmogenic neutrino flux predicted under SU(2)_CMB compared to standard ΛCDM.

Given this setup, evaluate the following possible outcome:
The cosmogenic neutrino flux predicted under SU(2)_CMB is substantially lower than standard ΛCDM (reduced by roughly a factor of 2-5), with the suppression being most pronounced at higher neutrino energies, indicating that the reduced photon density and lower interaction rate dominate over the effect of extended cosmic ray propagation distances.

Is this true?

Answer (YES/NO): NO